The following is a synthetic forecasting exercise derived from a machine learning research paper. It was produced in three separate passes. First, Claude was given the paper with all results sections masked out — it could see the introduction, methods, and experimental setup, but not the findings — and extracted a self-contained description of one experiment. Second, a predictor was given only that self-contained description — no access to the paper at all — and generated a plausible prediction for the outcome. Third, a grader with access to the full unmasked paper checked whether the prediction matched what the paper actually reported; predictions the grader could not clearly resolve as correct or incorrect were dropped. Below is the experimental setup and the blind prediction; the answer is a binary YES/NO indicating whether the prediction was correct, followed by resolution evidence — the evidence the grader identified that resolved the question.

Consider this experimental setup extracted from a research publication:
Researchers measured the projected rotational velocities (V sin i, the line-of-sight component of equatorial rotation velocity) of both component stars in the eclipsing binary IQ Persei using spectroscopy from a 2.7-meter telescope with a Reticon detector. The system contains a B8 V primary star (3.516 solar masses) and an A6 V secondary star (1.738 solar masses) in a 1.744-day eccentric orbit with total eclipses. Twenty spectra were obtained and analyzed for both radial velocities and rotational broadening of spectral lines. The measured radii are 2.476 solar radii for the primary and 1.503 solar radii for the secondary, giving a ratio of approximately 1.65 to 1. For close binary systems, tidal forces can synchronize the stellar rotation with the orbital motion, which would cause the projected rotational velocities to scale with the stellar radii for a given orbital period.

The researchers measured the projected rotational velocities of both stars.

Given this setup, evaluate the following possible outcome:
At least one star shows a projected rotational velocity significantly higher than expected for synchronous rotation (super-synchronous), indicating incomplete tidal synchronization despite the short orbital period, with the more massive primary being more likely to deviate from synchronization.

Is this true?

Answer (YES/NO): NO